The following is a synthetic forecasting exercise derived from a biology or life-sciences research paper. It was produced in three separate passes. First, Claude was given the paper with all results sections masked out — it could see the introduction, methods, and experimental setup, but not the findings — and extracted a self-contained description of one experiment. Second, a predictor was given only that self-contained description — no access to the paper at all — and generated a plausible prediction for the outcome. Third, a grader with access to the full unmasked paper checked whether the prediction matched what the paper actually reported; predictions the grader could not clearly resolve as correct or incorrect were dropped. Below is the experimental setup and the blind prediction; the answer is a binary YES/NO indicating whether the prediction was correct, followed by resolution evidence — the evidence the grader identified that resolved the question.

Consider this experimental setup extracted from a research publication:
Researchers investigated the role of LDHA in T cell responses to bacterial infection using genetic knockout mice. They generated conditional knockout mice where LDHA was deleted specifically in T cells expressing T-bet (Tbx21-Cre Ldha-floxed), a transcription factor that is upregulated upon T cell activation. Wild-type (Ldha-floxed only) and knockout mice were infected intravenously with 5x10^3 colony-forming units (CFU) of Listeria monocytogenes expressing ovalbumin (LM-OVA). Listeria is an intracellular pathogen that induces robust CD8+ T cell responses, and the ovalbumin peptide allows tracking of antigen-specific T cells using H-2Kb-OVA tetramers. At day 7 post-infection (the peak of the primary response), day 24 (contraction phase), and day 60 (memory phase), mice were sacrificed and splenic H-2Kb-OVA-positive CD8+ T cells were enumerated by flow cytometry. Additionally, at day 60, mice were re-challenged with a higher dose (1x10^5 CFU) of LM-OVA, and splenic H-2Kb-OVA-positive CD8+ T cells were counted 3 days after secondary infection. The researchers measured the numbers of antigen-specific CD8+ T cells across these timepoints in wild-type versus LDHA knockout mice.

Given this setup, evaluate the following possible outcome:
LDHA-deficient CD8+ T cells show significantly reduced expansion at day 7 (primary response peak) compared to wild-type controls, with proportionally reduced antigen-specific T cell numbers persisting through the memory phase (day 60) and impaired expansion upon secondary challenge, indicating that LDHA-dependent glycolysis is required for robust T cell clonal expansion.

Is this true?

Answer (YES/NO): YES